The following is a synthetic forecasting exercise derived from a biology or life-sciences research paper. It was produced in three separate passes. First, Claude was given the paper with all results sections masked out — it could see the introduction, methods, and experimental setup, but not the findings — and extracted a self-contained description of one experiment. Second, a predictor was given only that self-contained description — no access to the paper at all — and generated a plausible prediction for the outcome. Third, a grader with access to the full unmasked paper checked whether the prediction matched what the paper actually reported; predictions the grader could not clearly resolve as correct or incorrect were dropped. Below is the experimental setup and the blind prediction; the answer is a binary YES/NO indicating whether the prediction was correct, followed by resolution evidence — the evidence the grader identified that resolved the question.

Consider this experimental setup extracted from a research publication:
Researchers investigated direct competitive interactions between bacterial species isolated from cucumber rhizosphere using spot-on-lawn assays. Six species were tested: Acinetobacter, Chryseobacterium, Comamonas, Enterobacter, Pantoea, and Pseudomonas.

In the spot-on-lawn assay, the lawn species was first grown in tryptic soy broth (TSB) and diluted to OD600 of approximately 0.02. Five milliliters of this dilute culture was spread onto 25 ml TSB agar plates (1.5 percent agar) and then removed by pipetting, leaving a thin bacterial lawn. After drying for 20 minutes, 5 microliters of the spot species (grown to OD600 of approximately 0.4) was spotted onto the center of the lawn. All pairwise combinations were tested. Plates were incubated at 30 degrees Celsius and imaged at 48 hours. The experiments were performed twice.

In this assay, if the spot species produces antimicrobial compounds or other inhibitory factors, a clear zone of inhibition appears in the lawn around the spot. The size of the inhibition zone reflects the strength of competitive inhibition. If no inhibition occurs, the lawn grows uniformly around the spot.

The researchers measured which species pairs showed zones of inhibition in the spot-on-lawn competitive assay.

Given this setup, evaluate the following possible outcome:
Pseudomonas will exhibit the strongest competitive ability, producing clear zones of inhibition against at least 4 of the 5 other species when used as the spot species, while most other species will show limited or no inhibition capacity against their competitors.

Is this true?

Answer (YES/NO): NO